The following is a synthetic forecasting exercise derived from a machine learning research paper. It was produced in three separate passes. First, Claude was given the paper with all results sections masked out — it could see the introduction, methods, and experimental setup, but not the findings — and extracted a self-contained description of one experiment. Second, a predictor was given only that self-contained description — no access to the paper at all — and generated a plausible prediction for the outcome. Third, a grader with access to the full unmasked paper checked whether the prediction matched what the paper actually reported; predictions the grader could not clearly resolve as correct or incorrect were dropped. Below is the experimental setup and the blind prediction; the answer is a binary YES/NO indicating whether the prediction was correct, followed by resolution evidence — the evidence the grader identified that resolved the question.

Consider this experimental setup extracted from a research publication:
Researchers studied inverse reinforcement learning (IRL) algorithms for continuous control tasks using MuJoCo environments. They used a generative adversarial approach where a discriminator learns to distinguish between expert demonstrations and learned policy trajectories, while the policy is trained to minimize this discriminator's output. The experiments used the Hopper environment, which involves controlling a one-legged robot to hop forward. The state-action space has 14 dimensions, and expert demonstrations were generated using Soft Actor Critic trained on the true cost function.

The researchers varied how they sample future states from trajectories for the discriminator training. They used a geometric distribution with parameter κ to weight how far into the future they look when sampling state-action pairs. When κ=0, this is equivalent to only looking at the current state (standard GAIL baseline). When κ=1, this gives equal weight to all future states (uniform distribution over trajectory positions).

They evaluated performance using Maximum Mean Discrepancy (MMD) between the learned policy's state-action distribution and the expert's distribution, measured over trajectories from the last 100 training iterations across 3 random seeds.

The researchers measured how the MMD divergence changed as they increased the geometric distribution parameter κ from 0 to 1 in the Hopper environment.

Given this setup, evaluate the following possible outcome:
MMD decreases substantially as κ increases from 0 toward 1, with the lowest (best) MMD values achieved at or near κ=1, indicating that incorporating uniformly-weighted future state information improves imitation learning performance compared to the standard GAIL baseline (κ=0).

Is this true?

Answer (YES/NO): YES